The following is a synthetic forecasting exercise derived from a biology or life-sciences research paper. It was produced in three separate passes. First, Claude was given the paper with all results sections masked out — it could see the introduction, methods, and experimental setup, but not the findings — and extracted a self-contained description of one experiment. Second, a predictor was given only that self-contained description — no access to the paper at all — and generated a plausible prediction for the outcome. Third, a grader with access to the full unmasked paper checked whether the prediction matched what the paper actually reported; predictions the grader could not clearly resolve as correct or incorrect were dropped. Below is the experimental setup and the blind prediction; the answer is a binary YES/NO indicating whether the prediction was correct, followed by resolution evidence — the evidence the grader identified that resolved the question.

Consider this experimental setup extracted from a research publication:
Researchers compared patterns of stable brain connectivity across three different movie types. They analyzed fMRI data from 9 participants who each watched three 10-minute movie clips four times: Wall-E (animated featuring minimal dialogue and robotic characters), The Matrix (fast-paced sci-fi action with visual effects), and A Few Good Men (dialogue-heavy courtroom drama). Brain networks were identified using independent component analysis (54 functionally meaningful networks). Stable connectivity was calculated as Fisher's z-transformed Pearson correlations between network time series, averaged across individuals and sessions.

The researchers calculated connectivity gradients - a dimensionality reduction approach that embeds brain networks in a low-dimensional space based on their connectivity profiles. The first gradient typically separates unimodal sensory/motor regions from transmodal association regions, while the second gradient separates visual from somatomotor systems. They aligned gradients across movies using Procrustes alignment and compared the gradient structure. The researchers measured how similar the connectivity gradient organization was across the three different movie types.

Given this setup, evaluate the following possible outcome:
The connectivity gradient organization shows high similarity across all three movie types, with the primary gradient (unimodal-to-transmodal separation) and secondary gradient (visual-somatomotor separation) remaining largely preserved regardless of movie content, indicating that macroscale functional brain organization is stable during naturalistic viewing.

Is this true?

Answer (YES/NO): YES